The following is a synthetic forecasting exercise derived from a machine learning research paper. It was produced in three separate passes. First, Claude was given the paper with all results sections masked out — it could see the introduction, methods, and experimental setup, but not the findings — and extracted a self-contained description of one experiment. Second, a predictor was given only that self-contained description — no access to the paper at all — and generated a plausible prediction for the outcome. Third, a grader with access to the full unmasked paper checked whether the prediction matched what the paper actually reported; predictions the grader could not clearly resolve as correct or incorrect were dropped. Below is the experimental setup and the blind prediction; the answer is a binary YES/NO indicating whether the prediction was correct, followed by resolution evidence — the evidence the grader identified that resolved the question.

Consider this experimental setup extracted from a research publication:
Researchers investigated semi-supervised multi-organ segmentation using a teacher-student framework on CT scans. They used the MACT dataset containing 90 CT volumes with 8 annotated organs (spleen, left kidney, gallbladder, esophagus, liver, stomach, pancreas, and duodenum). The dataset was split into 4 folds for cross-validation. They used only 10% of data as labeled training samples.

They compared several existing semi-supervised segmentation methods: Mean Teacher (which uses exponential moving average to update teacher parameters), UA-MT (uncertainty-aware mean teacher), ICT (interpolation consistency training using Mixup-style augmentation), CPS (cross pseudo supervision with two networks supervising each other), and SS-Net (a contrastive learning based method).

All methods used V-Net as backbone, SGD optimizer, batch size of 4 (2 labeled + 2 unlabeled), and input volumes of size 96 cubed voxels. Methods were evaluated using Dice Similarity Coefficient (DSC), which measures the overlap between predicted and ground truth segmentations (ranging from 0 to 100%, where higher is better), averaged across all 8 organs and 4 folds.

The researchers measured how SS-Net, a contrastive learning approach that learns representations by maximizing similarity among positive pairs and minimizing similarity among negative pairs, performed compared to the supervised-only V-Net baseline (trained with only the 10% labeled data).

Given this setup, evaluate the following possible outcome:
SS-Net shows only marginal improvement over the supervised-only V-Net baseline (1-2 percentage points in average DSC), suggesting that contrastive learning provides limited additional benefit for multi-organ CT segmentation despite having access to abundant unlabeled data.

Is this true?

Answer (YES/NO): NO